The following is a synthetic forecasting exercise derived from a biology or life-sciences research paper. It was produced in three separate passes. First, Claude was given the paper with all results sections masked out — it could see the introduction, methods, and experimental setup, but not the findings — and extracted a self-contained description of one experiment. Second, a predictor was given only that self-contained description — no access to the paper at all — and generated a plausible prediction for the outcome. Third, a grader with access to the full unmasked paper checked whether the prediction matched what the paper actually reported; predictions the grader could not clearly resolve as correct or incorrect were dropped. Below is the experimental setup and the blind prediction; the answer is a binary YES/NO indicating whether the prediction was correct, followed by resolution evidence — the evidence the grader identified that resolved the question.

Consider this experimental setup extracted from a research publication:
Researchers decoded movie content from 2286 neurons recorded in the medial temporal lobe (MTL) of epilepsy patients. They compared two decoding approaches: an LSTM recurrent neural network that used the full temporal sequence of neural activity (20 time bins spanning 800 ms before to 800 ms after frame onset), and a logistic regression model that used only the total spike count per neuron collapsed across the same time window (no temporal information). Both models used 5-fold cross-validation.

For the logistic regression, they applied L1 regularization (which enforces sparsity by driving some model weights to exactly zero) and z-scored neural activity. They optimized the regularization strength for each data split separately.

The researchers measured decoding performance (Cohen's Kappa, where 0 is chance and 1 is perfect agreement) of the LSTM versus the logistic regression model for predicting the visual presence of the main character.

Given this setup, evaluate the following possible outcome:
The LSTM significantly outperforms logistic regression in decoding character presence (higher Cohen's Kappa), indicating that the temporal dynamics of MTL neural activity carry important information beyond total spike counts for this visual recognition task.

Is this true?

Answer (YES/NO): NO